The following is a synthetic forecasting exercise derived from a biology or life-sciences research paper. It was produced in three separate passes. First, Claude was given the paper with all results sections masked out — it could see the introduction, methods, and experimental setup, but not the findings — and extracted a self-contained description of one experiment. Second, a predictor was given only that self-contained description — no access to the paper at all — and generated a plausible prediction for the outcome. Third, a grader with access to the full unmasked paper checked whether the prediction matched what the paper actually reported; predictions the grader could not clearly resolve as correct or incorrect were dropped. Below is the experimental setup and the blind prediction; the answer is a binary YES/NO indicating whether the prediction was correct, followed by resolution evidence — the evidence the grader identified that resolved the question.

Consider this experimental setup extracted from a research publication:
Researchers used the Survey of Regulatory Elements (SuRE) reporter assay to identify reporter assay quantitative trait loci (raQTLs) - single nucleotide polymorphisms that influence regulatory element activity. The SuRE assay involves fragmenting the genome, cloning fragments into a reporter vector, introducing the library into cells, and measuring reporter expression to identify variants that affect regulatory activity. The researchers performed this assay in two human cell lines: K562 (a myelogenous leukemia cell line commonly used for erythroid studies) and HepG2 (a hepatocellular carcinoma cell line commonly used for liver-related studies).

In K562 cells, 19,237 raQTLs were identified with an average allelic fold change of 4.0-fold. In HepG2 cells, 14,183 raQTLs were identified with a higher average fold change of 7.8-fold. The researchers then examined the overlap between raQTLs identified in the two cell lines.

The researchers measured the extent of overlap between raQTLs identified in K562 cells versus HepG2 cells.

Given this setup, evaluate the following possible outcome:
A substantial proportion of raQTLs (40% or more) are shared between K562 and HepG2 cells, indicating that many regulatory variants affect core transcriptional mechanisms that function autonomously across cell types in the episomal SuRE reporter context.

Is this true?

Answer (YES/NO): NO